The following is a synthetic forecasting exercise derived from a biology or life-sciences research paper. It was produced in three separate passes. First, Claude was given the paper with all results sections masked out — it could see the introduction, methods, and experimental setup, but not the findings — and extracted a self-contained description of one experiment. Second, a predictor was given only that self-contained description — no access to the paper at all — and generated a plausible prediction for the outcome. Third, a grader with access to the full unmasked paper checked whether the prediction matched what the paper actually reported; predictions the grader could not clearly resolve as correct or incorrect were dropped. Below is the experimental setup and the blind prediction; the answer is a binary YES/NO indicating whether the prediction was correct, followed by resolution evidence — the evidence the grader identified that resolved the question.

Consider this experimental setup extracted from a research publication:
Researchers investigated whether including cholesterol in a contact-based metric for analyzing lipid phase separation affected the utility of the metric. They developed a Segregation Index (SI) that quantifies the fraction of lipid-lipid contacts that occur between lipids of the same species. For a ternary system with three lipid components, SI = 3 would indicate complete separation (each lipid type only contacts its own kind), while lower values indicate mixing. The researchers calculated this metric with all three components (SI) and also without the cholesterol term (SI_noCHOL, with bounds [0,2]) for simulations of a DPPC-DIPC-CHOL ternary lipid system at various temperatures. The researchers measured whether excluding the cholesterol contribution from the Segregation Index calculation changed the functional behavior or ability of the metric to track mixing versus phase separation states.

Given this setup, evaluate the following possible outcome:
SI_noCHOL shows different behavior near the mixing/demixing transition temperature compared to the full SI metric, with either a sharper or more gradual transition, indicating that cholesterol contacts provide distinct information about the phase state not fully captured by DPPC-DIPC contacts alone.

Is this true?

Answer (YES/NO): NO